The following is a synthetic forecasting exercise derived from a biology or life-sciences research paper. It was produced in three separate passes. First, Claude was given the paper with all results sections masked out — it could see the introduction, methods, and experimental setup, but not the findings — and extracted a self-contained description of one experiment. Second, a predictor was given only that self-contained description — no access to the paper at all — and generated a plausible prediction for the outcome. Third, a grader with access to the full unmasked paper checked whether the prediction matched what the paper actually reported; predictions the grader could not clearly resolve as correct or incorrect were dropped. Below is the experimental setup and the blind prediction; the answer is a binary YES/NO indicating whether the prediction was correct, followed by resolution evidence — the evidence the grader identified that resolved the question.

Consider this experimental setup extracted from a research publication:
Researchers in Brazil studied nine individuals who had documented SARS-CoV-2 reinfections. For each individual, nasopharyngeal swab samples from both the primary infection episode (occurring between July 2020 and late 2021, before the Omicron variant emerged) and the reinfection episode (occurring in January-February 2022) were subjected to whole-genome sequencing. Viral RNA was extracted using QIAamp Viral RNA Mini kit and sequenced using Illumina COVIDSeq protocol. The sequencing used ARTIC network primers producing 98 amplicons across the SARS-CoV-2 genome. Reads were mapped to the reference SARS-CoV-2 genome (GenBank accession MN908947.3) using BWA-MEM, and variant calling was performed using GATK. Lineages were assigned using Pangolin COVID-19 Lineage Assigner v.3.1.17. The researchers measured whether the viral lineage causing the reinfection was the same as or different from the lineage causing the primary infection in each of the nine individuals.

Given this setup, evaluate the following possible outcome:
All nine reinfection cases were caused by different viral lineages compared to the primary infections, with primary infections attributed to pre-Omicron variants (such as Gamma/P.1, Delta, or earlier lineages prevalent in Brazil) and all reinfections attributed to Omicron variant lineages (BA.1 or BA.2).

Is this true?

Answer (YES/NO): YES